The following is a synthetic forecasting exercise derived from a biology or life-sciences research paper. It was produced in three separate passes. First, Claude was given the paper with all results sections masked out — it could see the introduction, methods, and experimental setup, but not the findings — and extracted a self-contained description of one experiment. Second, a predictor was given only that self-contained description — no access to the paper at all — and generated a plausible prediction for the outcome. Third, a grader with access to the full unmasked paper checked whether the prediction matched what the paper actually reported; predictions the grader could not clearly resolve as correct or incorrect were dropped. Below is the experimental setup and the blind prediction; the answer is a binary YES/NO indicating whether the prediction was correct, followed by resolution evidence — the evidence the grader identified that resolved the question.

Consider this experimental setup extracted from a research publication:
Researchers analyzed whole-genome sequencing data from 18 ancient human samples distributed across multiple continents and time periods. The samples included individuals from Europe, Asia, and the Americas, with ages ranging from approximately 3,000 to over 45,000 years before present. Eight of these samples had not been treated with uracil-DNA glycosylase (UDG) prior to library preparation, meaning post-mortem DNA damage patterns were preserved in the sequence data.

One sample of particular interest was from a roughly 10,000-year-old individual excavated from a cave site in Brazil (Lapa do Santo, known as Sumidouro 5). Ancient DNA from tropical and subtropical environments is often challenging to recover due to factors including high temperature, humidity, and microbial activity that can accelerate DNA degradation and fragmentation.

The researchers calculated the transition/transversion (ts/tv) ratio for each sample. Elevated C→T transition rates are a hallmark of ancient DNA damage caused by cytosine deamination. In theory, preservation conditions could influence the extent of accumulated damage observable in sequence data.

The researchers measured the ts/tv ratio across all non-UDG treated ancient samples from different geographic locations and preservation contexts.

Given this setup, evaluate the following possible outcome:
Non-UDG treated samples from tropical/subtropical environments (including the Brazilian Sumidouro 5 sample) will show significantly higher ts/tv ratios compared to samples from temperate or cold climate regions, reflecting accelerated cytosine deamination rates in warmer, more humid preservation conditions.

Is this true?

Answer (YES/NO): YES